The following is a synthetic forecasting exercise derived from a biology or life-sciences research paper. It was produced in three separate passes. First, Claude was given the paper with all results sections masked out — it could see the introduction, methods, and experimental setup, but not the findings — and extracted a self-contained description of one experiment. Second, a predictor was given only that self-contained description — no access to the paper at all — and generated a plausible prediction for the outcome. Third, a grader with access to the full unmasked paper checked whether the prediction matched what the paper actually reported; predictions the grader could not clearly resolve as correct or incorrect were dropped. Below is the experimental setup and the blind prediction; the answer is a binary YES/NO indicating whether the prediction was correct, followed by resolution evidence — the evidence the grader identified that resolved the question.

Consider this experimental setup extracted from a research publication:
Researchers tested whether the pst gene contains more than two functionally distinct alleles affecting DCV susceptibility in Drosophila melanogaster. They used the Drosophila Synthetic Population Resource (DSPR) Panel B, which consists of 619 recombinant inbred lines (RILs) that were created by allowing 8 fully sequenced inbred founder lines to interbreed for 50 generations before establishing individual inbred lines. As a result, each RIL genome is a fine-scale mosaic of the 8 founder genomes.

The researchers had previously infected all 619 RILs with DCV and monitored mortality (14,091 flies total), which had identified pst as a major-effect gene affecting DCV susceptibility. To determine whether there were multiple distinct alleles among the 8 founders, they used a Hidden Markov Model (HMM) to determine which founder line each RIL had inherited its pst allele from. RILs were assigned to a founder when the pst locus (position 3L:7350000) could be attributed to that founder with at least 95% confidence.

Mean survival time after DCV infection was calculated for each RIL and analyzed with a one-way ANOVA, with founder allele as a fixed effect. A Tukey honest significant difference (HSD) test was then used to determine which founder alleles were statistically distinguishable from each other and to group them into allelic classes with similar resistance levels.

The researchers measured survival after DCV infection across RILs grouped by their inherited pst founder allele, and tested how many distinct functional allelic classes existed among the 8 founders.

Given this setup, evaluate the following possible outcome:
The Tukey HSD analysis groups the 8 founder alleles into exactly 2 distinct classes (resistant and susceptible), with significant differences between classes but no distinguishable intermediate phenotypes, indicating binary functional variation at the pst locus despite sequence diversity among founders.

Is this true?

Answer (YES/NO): NO